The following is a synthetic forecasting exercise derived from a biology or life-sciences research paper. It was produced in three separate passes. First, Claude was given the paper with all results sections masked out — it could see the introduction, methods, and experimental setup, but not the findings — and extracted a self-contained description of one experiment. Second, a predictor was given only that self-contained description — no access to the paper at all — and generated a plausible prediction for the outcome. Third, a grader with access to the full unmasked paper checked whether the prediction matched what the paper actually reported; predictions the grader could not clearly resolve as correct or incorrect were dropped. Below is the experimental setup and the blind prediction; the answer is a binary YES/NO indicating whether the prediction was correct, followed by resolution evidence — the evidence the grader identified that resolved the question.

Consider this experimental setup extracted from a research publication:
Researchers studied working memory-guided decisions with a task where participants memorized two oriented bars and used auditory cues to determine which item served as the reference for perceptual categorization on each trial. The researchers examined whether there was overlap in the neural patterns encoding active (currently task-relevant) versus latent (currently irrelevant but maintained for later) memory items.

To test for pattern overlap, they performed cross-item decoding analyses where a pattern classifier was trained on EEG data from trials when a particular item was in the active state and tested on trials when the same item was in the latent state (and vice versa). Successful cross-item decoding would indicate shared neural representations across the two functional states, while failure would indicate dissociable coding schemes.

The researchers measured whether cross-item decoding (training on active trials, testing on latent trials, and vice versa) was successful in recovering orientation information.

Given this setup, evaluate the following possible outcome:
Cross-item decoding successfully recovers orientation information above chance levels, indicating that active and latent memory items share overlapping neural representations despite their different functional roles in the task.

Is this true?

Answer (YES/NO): YES